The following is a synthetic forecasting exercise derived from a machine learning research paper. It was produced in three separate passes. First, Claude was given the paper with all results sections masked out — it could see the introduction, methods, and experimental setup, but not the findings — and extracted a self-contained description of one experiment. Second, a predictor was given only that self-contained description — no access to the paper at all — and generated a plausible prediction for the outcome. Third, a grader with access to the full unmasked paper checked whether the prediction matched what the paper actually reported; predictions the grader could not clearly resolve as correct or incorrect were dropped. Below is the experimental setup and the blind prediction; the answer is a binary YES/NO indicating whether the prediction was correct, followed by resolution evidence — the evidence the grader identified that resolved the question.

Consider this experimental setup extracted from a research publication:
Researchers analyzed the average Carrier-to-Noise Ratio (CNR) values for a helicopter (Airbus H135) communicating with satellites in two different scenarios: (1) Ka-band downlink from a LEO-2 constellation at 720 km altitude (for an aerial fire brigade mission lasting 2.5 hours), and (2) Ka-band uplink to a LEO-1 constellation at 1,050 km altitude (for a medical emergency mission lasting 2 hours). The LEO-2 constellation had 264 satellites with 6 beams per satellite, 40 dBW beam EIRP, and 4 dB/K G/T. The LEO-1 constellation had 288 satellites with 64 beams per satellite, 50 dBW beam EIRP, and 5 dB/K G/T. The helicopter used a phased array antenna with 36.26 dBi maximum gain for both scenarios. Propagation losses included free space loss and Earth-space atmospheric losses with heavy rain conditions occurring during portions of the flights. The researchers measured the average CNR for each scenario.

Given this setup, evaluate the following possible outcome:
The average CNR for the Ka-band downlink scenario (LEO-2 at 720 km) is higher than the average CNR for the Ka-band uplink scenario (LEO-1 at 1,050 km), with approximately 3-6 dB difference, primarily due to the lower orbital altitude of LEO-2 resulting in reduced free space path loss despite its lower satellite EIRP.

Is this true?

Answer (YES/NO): NO